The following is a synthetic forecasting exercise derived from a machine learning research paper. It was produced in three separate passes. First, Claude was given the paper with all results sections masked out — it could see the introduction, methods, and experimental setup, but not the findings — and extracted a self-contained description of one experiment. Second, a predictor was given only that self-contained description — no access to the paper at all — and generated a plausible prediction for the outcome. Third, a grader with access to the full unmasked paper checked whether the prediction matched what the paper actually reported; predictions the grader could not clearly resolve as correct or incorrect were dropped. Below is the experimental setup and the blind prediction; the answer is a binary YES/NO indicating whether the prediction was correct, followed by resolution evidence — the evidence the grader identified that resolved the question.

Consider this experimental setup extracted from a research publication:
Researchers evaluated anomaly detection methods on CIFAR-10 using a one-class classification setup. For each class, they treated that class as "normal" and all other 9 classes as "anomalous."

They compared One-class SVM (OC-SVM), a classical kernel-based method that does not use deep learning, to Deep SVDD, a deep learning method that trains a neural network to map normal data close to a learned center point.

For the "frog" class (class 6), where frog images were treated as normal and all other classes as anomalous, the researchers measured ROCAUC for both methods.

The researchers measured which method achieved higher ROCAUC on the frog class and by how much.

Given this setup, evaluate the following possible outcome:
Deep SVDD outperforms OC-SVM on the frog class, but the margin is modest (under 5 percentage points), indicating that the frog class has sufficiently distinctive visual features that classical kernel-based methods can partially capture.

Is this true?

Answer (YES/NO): NO